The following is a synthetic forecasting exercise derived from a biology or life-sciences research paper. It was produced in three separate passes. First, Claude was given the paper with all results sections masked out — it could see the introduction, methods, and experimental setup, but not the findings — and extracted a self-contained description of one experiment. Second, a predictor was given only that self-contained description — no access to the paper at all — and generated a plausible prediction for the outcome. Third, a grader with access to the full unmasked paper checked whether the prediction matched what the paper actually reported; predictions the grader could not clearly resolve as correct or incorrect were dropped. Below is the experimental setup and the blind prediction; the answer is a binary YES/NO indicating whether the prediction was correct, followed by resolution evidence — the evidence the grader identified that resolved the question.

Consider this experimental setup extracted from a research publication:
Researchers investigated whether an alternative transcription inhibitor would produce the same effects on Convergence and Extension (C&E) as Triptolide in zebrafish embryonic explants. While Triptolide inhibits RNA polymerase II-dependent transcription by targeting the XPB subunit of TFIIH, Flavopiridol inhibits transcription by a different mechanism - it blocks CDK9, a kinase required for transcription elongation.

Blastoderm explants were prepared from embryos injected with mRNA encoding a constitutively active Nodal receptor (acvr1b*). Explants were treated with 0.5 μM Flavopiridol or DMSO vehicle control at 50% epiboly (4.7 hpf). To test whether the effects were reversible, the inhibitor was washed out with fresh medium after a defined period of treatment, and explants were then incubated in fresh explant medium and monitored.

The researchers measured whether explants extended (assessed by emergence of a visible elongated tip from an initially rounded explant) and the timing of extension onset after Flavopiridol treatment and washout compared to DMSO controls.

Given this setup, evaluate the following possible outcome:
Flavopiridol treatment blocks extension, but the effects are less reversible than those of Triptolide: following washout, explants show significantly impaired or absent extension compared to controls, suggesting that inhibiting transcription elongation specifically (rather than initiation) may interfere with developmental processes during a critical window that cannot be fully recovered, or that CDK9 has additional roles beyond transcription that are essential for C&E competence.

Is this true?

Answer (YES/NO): NO